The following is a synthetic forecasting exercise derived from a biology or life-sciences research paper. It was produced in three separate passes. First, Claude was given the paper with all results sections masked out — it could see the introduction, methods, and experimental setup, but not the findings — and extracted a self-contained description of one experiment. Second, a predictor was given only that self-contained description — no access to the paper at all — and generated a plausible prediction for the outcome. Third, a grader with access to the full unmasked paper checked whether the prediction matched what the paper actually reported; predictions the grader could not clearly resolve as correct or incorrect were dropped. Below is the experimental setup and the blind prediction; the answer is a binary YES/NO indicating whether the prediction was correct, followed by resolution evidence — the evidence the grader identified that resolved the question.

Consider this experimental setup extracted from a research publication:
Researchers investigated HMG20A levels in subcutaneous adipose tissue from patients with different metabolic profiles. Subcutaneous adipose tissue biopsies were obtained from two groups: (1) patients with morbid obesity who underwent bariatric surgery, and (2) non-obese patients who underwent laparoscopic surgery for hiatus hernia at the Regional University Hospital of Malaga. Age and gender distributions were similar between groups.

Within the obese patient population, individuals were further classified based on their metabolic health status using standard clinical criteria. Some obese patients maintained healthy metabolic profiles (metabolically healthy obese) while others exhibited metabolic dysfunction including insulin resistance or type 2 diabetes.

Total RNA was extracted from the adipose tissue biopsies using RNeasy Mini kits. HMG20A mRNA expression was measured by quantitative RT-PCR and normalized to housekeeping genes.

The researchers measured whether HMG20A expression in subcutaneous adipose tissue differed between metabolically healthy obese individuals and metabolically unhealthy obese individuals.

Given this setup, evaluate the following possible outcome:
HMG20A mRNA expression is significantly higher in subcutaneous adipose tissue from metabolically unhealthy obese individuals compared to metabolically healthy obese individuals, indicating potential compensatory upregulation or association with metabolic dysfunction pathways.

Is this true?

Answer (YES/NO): NO